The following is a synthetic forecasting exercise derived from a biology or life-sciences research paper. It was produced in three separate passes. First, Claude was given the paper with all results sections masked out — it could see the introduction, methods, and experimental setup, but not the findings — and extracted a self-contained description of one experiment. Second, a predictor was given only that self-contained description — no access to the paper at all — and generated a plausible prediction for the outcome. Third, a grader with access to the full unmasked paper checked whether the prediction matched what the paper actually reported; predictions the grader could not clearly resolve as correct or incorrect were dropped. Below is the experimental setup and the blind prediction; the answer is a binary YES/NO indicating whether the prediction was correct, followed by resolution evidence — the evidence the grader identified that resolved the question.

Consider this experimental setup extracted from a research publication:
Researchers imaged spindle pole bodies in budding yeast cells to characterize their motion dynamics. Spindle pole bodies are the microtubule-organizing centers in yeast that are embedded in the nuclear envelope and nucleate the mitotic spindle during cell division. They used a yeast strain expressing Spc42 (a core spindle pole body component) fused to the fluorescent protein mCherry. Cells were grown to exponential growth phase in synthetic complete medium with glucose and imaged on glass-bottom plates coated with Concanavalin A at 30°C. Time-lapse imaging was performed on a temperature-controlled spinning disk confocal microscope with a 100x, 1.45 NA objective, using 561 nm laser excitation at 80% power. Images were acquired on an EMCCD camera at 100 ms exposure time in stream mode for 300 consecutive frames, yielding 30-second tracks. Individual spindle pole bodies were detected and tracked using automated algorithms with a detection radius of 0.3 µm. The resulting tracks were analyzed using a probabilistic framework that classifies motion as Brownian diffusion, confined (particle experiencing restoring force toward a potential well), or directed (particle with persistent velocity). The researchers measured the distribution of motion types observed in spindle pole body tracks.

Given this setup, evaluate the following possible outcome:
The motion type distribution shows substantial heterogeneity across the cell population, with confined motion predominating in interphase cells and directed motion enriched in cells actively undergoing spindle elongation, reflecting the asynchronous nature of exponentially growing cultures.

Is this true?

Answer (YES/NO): NO